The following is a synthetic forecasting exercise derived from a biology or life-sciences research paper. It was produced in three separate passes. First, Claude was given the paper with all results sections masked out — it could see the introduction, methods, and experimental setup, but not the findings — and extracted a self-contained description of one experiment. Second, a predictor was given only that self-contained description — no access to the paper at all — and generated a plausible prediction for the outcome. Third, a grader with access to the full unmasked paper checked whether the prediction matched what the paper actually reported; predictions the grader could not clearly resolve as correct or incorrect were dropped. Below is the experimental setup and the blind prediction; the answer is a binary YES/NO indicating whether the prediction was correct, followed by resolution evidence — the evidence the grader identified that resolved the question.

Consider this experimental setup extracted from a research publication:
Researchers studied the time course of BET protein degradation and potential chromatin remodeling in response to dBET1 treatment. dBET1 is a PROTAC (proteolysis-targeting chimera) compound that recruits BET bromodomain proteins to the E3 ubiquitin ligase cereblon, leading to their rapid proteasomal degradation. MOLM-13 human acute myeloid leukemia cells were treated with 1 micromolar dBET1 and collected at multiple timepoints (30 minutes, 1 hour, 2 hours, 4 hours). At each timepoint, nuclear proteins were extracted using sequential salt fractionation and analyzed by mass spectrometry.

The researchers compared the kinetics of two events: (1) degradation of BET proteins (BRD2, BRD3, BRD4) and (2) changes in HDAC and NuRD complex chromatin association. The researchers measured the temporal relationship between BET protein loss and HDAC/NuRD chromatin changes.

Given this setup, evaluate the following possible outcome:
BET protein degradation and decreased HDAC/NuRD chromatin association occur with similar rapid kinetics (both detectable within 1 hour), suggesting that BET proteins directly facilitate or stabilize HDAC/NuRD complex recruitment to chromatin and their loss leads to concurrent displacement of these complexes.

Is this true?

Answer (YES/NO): NO